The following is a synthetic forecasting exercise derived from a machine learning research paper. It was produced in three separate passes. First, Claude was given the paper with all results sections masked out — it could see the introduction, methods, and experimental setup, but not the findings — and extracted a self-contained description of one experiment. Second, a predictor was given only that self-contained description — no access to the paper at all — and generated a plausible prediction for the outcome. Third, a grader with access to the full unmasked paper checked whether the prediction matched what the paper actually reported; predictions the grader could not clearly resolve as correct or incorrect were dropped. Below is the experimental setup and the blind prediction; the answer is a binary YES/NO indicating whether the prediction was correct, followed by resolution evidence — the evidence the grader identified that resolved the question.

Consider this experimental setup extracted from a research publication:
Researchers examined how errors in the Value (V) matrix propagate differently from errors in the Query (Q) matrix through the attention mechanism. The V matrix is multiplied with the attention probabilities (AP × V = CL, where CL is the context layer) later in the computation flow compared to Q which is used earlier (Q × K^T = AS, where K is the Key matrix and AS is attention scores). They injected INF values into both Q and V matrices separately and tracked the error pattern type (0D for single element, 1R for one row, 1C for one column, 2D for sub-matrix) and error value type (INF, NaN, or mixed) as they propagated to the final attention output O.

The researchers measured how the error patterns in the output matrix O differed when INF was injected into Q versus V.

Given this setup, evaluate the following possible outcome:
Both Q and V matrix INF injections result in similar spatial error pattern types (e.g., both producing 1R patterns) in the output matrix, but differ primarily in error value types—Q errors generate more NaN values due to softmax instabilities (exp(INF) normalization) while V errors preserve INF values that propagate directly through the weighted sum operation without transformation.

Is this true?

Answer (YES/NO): NO